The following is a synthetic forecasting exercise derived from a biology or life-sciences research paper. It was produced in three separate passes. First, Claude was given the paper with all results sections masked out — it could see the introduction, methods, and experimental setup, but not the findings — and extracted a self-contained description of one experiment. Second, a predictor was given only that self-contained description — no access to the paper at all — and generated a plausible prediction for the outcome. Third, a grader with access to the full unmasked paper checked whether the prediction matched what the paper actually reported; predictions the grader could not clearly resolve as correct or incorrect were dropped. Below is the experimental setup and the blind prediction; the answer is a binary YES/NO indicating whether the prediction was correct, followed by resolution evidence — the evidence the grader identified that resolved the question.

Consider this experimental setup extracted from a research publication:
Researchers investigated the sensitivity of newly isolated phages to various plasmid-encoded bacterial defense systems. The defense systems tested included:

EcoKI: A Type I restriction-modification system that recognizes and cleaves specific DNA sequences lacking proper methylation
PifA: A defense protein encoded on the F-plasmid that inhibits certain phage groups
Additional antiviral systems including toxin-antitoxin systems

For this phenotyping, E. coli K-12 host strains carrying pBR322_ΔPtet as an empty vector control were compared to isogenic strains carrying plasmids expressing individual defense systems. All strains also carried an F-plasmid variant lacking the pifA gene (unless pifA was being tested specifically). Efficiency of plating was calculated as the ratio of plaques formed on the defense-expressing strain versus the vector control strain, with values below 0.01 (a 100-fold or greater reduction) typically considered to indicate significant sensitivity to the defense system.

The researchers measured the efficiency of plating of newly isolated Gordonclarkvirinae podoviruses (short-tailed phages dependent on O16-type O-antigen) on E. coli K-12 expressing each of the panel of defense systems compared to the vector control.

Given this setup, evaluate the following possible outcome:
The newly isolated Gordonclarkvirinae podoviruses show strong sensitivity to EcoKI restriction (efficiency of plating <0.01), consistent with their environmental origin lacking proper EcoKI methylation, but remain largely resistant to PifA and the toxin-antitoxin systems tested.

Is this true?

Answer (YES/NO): NO